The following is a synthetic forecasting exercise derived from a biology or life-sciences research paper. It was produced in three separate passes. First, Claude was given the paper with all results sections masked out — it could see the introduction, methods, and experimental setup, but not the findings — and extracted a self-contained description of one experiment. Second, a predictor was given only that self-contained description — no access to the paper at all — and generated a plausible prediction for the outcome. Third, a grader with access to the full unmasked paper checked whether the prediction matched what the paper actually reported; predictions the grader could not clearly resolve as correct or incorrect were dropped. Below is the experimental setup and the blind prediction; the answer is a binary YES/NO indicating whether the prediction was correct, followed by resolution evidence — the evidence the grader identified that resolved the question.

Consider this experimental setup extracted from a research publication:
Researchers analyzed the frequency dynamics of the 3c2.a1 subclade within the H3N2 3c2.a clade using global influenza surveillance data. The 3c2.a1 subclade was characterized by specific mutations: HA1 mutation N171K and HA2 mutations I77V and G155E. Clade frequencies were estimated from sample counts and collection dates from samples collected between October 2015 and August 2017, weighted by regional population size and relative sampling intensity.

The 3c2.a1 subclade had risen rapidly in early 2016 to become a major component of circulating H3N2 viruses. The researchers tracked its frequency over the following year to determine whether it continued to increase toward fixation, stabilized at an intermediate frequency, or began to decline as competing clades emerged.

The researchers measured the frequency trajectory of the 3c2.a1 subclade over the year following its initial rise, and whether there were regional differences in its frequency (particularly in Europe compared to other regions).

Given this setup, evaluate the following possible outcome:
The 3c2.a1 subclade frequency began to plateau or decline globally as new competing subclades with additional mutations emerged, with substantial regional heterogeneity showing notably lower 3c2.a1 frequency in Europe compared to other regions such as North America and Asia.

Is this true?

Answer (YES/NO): NO